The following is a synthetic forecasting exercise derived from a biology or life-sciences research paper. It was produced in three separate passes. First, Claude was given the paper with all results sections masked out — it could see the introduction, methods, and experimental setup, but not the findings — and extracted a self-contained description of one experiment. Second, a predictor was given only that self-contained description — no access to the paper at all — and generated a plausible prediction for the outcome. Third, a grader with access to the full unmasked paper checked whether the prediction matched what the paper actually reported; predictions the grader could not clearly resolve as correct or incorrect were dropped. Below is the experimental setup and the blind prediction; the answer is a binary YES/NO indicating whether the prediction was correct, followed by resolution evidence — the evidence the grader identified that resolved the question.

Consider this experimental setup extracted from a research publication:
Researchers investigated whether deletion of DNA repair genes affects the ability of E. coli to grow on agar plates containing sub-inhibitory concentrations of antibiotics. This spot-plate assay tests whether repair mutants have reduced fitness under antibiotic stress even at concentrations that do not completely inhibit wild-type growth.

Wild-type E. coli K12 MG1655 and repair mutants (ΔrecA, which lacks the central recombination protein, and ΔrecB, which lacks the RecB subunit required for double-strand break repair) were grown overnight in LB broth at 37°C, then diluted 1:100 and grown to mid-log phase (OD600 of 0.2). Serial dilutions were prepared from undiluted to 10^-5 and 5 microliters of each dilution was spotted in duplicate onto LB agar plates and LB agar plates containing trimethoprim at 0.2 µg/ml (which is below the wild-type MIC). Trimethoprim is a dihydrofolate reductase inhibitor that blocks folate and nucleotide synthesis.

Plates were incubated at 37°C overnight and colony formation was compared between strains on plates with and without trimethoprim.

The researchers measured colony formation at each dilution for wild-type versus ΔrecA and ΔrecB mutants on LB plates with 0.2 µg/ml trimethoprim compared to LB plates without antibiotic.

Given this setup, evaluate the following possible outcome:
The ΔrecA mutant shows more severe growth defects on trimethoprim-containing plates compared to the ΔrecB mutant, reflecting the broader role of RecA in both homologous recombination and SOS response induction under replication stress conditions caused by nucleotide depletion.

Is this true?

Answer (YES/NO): NO